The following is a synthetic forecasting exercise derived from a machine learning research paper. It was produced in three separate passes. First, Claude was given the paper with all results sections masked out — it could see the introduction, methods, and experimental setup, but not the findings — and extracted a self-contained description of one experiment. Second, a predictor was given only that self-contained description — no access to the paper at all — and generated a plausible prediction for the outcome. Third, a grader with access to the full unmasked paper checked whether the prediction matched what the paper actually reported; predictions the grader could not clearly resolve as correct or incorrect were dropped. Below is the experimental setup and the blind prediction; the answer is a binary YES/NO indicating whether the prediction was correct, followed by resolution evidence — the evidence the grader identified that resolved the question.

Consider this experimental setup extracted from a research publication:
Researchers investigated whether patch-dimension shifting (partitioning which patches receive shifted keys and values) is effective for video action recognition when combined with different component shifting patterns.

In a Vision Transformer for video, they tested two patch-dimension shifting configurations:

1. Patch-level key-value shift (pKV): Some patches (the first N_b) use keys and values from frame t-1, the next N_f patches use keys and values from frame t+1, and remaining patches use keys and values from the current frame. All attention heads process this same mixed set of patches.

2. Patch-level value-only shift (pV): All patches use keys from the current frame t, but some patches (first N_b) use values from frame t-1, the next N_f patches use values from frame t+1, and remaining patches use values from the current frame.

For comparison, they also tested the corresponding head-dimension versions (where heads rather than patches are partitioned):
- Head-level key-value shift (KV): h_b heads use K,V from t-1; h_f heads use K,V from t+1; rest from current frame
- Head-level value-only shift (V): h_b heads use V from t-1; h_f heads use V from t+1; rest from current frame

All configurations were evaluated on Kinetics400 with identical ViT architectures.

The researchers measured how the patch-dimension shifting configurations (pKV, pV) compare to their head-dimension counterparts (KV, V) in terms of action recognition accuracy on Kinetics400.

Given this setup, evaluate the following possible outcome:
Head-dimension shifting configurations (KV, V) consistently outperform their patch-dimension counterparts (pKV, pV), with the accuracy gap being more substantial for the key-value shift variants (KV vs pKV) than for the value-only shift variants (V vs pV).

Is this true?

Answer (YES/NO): NO